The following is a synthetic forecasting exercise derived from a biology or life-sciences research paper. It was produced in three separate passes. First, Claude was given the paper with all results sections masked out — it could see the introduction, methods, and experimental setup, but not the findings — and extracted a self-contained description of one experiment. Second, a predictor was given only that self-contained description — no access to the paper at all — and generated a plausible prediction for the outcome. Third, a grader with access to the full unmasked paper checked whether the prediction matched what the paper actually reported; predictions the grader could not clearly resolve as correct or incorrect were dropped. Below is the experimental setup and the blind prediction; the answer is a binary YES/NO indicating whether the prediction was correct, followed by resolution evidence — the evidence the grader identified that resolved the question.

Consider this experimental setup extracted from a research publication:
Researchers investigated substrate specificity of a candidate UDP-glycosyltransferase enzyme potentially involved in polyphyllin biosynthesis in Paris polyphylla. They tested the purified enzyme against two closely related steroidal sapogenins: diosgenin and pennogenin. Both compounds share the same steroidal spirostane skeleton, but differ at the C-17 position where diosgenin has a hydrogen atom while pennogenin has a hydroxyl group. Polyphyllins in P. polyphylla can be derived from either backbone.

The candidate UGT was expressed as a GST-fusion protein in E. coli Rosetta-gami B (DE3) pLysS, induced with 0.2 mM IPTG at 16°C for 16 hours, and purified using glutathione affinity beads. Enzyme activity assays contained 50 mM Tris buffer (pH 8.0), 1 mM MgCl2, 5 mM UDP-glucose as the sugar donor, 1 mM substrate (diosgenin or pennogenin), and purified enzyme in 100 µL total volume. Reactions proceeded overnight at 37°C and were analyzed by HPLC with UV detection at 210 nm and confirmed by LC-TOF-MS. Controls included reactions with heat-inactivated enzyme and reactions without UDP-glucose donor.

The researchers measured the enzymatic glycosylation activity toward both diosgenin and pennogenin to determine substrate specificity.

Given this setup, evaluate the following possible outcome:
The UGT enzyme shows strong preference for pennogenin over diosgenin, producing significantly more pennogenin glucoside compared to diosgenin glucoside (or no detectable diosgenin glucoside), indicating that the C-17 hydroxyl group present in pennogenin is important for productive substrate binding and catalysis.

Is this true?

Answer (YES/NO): NO